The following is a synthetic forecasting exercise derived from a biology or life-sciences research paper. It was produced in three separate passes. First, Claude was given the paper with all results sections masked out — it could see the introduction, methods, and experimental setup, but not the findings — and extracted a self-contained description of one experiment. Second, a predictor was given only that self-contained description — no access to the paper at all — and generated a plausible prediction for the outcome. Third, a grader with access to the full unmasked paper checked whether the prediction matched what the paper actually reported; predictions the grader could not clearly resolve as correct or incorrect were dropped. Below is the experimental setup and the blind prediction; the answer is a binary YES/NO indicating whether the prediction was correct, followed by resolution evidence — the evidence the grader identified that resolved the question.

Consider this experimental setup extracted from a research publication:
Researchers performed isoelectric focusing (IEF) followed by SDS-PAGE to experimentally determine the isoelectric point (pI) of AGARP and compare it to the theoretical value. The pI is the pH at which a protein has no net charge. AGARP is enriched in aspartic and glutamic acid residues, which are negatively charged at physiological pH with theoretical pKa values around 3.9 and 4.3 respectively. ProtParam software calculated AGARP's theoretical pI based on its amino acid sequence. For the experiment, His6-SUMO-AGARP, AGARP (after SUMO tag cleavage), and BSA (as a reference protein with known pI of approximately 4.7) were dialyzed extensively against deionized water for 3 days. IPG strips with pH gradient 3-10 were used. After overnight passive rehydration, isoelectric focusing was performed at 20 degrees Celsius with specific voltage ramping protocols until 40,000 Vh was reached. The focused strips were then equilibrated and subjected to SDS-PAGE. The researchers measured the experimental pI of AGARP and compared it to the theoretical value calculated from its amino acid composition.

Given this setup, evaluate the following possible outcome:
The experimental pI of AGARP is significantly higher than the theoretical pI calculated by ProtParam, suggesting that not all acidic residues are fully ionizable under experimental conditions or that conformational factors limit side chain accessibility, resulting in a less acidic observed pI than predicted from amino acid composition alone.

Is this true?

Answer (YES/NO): NO